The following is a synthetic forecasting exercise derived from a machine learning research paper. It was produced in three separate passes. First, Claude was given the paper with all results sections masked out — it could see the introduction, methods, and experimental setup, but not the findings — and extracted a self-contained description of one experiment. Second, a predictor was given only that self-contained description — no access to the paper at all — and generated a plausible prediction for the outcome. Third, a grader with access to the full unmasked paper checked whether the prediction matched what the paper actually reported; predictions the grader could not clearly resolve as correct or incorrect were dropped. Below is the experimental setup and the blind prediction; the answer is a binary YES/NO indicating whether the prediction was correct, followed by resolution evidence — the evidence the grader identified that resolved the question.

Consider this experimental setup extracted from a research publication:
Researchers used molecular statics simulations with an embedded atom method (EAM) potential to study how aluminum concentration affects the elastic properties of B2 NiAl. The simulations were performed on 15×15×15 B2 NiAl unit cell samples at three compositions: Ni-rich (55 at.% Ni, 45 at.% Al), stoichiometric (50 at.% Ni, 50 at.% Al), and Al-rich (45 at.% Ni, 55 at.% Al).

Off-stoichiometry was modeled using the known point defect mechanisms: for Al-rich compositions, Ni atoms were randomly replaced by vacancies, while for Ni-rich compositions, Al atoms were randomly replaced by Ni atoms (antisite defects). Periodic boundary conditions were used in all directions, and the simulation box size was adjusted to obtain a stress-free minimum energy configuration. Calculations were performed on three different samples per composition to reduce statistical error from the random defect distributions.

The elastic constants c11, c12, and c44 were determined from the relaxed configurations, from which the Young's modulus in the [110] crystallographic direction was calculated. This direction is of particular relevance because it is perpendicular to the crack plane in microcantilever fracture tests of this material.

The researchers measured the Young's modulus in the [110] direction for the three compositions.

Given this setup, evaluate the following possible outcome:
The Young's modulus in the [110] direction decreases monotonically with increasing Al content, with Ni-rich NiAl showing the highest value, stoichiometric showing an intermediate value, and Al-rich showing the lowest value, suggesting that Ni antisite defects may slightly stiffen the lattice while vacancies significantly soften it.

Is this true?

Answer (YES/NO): NO